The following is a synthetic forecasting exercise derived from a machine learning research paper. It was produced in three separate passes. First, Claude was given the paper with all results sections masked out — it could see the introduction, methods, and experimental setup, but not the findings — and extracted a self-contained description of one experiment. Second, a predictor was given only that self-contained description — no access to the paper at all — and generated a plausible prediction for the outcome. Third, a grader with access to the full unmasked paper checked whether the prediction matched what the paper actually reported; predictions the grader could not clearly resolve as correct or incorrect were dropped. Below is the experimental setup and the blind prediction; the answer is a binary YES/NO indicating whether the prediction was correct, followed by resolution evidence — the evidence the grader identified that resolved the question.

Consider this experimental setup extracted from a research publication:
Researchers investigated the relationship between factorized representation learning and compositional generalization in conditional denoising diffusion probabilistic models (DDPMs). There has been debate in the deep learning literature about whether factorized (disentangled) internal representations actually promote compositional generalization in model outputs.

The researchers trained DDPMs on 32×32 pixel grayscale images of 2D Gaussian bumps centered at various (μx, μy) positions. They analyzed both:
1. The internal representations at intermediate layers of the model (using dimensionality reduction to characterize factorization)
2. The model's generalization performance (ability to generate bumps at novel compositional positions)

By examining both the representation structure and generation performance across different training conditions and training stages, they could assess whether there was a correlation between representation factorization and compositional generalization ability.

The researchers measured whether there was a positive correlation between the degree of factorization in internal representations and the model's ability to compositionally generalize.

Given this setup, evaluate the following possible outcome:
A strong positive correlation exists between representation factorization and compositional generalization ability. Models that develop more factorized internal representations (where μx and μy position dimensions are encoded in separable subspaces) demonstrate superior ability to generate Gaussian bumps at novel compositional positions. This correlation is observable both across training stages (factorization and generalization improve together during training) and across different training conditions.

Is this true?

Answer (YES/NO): NO